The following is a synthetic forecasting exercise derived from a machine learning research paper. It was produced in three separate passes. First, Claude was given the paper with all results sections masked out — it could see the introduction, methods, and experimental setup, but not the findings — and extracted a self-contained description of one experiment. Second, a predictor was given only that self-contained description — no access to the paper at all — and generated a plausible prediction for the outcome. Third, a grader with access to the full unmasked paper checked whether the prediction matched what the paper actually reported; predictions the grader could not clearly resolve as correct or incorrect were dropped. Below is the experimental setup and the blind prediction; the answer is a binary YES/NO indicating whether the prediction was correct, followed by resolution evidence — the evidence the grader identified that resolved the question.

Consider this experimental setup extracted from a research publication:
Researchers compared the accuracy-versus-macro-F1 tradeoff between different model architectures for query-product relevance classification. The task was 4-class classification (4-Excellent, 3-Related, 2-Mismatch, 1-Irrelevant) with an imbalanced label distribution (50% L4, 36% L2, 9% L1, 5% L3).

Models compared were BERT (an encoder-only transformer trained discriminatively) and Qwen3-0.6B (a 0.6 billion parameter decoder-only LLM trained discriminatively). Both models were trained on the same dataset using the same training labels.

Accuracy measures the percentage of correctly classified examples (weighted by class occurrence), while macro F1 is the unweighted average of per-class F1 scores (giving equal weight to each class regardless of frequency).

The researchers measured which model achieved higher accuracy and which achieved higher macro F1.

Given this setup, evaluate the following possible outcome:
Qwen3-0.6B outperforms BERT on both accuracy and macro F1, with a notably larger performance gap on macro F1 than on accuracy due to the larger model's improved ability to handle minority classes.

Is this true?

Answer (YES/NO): NO